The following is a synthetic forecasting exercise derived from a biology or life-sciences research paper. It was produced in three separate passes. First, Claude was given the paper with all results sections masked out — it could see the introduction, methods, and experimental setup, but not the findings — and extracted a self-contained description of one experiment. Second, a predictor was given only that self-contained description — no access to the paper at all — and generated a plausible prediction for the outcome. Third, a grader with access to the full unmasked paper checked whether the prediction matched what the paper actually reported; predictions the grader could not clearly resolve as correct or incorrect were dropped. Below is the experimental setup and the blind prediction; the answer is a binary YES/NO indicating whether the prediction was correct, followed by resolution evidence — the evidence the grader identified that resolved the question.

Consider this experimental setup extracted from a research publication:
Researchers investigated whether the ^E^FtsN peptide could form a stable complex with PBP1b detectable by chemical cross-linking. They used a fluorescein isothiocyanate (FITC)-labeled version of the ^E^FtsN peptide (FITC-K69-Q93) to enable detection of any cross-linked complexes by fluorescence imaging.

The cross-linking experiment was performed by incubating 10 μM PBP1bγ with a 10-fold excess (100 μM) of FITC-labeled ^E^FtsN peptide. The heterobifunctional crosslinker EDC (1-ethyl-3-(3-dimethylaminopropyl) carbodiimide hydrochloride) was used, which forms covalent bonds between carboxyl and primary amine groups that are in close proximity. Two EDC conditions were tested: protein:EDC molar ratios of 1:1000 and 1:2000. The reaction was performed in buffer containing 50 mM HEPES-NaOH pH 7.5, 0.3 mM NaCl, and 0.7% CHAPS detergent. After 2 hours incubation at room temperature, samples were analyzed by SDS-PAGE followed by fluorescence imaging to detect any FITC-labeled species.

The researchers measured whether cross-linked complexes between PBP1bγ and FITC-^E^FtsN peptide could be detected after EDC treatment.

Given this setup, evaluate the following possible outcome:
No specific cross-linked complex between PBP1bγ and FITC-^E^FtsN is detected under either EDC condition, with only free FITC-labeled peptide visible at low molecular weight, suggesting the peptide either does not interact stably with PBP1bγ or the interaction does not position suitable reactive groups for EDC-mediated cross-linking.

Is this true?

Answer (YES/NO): NO